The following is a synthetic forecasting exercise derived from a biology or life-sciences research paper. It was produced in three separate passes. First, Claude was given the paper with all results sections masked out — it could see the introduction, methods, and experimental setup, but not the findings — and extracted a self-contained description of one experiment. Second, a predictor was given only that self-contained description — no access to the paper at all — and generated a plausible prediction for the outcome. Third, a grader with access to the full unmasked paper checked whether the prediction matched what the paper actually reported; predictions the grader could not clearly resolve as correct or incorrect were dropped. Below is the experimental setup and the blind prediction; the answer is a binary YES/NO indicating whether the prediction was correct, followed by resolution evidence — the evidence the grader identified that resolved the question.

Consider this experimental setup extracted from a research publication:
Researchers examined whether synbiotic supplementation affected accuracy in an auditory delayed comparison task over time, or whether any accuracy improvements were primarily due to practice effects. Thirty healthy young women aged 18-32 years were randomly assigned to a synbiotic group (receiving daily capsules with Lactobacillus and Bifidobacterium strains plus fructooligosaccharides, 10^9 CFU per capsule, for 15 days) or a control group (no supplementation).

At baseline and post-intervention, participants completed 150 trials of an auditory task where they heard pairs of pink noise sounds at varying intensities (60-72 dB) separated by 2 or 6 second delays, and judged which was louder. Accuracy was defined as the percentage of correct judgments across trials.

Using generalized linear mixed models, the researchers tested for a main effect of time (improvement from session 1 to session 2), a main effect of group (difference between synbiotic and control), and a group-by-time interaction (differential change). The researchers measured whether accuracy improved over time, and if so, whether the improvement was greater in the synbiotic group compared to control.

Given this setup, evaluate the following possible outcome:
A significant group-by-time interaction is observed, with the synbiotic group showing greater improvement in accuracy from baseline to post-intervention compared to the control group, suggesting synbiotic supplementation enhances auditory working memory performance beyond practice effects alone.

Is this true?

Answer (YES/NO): NO